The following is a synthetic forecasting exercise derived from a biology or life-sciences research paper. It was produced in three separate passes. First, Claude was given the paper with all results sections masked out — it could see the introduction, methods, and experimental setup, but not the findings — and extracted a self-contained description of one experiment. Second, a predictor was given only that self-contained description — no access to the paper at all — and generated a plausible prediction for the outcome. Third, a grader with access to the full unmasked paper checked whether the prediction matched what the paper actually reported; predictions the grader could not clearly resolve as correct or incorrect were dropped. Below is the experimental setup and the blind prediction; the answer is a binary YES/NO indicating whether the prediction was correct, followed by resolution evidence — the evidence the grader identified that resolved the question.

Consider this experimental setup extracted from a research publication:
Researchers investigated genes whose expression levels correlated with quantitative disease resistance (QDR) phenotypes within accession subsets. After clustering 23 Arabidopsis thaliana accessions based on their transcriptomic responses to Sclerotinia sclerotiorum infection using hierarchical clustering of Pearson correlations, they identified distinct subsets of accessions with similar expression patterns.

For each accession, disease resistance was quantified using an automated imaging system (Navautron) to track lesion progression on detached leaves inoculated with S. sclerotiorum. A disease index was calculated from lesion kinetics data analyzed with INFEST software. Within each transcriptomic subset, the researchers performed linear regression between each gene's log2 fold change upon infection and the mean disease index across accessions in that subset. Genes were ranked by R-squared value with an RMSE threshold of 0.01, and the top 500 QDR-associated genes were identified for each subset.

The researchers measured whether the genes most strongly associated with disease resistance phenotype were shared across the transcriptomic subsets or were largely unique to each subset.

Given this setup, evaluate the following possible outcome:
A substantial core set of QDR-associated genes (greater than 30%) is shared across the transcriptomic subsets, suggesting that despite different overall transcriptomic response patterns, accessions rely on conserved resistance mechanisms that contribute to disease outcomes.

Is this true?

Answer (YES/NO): NO